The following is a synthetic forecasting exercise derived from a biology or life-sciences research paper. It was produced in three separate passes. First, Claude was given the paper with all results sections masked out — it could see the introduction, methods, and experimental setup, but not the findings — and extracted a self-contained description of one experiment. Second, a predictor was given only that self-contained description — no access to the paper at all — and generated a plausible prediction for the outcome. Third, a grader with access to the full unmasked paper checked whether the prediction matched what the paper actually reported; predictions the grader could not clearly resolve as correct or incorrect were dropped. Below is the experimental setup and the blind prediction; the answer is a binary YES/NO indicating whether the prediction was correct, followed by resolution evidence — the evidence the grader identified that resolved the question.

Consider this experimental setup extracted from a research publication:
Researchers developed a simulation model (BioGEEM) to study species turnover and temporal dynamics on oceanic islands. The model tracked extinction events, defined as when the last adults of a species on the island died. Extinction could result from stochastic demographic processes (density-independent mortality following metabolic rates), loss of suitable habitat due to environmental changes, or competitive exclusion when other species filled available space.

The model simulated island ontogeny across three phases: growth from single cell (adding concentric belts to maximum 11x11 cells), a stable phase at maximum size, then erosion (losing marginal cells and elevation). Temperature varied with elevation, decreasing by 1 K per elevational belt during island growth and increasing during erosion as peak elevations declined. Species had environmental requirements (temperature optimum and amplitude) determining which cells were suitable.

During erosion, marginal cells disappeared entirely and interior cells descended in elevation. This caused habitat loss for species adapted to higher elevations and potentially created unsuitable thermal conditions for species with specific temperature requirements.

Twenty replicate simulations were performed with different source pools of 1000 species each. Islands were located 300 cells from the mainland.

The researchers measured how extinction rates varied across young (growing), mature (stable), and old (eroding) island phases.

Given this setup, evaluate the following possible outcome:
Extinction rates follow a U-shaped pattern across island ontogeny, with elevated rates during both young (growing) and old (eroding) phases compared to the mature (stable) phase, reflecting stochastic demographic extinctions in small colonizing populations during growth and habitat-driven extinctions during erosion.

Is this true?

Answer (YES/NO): NO